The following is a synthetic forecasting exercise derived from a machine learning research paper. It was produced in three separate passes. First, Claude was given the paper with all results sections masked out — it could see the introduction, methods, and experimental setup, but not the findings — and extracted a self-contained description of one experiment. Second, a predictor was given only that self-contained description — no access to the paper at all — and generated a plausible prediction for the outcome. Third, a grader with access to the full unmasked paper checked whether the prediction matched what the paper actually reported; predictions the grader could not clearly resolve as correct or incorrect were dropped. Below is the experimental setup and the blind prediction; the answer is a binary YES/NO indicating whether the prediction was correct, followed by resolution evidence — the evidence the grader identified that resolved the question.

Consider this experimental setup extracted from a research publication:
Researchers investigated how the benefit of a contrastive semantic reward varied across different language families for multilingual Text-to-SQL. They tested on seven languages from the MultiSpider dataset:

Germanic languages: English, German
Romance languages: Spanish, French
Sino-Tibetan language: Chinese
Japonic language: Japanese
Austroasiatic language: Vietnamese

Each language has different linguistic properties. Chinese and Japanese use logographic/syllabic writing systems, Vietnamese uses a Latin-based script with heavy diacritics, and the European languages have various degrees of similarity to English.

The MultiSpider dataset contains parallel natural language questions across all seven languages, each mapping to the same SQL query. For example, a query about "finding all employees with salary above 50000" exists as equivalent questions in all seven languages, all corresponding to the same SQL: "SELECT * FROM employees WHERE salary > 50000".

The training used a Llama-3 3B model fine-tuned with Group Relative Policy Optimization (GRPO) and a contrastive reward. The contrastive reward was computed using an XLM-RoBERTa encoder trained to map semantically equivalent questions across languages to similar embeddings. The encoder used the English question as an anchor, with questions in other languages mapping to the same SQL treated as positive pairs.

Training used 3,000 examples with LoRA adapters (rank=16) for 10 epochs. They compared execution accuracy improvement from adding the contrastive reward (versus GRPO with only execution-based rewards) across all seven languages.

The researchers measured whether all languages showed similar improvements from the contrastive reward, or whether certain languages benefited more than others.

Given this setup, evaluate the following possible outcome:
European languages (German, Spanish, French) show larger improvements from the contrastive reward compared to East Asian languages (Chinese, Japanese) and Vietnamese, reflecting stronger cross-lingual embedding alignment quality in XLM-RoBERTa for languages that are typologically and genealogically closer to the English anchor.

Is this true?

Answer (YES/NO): NO